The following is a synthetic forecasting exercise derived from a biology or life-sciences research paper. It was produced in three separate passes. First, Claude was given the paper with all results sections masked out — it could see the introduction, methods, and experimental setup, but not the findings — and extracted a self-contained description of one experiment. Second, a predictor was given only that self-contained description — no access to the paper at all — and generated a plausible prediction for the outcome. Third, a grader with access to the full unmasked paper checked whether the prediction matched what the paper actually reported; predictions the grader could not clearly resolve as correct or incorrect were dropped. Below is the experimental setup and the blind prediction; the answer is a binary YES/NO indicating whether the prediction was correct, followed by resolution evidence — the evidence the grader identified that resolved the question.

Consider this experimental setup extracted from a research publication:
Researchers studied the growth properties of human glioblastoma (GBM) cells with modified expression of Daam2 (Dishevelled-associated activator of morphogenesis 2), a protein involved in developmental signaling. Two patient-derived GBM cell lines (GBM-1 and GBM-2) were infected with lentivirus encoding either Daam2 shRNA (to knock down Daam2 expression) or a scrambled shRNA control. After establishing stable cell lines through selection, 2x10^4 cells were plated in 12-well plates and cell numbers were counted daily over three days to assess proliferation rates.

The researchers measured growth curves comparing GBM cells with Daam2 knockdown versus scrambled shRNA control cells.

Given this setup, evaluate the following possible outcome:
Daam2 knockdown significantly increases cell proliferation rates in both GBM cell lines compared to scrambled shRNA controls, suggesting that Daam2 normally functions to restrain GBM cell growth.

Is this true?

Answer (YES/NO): NO